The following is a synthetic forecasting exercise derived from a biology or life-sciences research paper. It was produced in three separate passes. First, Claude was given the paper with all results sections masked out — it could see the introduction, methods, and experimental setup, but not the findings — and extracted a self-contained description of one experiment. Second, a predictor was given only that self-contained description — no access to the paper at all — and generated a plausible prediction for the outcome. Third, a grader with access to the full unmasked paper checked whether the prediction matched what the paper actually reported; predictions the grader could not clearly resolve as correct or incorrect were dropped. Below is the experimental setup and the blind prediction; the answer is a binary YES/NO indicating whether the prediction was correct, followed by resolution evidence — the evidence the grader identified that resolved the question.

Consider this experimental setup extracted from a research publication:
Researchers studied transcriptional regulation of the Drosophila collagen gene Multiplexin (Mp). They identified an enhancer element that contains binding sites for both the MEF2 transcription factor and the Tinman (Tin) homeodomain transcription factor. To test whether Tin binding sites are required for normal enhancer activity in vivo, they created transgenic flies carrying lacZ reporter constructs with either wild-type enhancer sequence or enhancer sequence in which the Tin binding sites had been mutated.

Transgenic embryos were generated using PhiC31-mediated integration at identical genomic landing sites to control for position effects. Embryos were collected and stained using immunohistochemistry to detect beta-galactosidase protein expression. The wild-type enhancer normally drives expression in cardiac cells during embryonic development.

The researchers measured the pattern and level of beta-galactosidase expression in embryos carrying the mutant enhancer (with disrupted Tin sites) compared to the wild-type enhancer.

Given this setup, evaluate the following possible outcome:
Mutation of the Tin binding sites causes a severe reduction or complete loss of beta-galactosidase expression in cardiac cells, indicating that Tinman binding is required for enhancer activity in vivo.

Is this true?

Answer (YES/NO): YES